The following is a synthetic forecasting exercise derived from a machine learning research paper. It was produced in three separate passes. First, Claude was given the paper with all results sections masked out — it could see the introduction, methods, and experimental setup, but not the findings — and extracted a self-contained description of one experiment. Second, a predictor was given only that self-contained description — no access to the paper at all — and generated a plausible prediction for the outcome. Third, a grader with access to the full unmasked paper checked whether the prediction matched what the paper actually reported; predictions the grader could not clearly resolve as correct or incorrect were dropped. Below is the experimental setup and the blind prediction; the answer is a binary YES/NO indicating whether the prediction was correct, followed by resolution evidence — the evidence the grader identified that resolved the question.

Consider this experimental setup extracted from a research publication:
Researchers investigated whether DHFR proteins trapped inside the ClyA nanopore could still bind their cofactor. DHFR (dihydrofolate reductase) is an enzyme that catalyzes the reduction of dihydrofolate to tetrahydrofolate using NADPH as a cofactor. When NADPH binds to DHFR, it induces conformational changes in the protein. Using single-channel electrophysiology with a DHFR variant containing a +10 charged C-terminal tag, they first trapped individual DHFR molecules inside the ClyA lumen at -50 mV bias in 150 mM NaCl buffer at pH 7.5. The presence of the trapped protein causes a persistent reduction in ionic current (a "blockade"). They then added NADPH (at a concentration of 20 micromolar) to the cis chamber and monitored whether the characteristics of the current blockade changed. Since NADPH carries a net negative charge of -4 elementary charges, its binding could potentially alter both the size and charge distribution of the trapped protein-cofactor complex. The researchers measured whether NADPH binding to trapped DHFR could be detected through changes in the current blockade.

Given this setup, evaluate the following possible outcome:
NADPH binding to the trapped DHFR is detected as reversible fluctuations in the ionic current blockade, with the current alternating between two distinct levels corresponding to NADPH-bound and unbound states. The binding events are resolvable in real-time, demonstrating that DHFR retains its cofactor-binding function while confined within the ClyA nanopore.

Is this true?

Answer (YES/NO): YES